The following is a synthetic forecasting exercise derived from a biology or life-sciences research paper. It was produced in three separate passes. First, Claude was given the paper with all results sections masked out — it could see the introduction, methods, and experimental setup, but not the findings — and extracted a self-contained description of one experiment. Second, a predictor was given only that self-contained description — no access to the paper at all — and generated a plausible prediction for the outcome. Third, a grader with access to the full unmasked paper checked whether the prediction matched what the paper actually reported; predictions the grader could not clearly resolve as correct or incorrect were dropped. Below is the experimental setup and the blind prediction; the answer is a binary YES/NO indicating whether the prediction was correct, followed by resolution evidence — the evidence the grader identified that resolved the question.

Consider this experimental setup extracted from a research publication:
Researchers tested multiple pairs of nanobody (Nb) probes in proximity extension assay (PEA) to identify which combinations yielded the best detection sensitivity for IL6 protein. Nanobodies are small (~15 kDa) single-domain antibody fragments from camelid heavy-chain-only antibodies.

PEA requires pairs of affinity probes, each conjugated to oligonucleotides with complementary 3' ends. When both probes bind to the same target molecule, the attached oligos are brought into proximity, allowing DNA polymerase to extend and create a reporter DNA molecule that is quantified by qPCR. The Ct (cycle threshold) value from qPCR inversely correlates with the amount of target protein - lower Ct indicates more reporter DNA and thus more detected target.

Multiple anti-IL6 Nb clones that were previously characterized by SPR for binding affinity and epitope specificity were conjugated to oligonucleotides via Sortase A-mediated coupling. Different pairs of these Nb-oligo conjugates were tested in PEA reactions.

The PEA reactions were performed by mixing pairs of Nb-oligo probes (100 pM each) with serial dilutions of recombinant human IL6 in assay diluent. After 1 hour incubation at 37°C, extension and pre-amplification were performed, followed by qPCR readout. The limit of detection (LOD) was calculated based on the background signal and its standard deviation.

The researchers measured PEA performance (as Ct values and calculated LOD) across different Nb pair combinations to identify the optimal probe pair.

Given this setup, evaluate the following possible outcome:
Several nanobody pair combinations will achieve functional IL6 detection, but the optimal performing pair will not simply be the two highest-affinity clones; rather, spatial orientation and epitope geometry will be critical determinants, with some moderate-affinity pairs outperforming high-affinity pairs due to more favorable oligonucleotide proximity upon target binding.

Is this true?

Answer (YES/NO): NO